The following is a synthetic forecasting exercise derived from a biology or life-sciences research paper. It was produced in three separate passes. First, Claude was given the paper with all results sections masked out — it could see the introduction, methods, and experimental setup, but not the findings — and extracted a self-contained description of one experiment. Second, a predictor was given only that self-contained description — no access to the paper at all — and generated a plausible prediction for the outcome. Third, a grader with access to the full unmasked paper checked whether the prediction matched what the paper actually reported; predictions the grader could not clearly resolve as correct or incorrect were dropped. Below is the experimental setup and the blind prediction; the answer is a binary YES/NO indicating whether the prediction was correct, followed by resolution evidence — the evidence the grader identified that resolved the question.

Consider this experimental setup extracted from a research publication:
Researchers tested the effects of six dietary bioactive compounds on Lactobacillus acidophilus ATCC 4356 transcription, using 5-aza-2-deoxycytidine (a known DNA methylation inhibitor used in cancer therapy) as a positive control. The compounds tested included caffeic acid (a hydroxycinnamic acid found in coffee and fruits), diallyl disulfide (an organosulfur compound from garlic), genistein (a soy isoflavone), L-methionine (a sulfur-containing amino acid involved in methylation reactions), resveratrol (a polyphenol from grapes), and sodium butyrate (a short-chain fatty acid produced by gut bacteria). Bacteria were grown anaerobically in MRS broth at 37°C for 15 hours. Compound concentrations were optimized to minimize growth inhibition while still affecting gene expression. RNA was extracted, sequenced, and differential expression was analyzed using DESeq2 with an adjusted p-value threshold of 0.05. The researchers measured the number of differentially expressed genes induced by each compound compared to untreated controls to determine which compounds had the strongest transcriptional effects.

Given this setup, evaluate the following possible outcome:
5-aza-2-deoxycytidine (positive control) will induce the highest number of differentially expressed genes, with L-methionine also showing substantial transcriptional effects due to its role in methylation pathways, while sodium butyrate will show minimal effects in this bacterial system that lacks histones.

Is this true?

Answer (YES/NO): NO